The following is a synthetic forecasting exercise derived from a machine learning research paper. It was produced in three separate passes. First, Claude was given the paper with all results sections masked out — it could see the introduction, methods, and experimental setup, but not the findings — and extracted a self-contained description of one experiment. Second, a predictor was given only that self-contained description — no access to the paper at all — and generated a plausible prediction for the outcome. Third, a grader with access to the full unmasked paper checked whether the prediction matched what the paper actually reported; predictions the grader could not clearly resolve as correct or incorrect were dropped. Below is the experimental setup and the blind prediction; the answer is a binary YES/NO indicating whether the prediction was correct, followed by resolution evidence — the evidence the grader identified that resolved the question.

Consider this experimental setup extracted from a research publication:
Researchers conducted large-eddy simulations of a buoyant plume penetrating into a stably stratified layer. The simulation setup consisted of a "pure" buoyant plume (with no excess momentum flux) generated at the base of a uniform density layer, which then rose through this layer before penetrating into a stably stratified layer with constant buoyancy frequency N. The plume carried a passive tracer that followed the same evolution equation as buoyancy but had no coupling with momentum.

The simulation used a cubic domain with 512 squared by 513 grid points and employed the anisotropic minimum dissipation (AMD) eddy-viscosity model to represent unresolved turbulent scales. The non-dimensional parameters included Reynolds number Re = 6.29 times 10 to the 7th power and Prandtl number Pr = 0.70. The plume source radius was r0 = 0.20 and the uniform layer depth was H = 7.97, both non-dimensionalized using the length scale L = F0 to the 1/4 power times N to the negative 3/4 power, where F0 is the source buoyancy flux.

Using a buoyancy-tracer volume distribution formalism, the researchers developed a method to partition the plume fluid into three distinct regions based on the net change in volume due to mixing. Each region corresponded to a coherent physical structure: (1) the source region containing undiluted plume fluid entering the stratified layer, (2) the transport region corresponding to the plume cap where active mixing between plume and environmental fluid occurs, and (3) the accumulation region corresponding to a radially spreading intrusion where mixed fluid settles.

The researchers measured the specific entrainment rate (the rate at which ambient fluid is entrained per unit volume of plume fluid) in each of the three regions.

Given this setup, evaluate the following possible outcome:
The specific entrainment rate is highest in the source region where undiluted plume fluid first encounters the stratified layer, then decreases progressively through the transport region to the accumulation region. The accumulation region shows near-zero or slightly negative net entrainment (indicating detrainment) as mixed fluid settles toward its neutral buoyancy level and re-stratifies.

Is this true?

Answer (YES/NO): NO